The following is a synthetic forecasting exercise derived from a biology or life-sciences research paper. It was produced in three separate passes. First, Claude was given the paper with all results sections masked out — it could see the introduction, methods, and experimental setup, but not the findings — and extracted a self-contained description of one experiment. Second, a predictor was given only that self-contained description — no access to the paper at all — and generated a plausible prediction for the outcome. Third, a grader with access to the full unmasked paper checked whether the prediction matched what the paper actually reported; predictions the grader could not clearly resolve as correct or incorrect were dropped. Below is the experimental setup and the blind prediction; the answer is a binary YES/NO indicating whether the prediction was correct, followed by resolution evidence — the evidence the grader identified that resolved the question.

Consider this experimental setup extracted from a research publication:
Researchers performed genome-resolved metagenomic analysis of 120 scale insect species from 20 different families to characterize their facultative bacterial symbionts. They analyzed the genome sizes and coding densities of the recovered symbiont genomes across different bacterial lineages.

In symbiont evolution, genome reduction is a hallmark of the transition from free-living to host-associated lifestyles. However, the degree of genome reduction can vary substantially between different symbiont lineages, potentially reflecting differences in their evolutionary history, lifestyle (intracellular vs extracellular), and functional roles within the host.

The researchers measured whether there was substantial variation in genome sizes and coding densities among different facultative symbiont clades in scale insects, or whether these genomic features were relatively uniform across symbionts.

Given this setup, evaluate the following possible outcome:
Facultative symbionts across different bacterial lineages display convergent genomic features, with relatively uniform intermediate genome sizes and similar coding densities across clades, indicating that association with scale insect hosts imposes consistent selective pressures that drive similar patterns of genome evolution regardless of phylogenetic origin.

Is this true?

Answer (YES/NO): NO